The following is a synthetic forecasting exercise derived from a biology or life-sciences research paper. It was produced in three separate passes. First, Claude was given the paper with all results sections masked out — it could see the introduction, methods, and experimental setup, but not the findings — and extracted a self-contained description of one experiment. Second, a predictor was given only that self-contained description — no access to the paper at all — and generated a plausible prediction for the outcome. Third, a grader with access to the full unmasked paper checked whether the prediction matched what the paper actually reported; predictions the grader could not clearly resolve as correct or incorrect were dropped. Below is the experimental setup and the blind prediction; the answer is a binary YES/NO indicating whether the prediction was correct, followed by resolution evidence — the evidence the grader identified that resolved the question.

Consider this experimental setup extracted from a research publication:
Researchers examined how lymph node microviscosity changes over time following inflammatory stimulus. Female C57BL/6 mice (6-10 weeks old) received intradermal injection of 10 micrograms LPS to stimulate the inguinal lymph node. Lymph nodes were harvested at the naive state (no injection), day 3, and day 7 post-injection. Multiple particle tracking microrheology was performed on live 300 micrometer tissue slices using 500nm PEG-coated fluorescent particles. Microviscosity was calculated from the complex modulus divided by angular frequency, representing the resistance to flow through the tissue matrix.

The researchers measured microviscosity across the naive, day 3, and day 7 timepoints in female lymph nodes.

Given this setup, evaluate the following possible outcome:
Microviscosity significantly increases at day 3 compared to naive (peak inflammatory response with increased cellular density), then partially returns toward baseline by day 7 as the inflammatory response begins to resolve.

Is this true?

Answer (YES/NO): YES